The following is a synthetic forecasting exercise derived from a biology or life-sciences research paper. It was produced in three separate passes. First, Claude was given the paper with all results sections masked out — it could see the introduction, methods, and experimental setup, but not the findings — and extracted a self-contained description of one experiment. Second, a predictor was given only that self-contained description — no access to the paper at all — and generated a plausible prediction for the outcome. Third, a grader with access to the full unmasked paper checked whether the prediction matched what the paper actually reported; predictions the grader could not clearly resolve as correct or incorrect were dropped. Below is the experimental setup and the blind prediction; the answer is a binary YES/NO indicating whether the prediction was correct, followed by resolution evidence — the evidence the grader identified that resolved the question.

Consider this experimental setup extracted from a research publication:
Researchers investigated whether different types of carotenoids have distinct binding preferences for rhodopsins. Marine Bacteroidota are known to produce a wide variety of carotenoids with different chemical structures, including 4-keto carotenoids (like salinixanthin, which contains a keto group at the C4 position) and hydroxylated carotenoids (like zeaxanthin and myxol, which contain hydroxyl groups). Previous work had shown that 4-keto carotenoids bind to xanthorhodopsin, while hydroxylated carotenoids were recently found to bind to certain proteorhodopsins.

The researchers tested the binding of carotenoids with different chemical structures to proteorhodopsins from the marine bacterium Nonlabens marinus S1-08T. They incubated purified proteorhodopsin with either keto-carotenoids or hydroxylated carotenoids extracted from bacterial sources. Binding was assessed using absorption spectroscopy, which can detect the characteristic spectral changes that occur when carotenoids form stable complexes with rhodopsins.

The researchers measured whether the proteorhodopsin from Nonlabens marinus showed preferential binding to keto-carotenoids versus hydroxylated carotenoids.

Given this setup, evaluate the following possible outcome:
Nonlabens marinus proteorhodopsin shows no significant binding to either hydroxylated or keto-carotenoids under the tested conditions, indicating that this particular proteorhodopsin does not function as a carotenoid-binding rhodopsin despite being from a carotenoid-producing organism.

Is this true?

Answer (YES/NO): NO